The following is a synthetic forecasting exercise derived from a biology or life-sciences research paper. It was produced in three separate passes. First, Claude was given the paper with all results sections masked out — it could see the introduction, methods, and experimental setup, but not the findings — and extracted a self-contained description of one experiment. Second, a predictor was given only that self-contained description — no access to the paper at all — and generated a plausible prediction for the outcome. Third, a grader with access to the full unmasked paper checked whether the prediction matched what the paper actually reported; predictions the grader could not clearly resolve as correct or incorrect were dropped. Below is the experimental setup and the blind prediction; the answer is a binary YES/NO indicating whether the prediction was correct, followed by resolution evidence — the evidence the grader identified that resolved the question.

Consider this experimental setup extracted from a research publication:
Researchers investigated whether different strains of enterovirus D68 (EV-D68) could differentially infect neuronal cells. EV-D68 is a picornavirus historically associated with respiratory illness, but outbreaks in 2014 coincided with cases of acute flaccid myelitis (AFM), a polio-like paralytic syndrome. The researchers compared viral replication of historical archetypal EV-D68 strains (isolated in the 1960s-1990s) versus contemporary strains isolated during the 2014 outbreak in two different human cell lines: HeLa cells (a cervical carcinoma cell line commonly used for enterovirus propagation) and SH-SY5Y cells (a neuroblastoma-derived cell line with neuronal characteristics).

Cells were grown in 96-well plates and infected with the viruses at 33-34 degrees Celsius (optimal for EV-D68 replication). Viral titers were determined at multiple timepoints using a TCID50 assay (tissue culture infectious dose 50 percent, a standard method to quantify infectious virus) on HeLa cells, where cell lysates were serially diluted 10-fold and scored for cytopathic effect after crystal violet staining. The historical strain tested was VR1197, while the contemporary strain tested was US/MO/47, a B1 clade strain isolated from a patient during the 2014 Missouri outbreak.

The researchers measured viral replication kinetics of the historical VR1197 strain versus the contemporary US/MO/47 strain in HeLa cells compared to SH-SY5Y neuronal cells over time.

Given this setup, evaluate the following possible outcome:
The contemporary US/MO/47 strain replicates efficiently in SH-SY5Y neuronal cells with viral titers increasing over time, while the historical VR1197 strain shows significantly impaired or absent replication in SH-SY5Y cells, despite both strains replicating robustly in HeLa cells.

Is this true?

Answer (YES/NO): YES